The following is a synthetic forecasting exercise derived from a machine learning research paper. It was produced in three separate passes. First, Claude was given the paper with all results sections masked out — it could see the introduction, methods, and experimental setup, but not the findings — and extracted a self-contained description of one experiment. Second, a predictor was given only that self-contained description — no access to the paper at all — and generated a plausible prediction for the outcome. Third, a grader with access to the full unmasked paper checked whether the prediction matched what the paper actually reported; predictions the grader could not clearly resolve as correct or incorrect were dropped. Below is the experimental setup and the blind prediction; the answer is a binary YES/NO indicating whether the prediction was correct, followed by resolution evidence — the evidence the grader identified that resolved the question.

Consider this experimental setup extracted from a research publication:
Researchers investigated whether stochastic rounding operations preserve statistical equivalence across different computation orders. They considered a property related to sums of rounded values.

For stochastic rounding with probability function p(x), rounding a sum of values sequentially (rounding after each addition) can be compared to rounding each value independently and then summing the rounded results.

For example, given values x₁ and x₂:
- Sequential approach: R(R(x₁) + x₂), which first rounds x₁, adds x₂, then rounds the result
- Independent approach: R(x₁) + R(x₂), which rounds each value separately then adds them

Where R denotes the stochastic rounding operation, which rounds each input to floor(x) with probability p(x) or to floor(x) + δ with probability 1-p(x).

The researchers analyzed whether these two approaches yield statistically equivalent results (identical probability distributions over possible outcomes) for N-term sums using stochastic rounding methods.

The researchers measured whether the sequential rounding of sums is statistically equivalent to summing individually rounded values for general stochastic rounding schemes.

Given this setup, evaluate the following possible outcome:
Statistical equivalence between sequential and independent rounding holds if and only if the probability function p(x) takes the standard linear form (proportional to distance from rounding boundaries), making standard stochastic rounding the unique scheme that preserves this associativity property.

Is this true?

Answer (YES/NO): NO